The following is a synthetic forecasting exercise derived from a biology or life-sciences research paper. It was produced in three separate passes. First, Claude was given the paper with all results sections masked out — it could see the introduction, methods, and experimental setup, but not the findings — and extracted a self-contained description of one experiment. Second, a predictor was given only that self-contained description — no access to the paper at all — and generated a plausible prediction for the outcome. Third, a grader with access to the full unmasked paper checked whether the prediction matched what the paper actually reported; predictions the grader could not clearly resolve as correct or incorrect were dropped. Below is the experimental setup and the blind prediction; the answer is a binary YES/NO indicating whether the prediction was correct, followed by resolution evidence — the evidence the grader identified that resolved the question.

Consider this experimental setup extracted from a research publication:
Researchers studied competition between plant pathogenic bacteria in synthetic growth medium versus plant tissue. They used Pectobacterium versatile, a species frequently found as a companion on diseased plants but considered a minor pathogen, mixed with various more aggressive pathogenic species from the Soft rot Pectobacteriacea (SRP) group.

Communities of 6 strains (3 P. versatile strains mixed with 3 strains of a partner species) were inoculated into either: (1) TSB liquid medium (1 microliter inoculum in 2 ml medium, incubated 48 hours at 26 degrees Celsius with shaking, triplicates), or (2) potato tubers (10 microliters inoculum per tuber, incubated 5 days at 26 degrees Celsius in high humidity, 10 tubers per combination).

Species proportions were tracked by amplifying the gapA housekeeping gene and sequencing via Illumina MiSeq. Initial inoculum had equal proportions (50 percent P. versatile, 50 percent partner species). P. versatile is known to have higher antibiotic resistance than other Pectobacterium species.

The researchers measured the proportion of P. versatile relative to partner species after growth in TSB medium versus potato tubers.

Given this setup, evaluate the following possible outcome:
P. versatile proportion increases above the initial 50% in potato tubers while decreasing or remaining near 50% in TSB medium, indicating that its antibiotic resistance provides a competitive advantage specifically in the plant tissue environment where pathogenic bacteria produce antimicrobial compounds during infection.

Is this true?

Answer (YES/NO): NO